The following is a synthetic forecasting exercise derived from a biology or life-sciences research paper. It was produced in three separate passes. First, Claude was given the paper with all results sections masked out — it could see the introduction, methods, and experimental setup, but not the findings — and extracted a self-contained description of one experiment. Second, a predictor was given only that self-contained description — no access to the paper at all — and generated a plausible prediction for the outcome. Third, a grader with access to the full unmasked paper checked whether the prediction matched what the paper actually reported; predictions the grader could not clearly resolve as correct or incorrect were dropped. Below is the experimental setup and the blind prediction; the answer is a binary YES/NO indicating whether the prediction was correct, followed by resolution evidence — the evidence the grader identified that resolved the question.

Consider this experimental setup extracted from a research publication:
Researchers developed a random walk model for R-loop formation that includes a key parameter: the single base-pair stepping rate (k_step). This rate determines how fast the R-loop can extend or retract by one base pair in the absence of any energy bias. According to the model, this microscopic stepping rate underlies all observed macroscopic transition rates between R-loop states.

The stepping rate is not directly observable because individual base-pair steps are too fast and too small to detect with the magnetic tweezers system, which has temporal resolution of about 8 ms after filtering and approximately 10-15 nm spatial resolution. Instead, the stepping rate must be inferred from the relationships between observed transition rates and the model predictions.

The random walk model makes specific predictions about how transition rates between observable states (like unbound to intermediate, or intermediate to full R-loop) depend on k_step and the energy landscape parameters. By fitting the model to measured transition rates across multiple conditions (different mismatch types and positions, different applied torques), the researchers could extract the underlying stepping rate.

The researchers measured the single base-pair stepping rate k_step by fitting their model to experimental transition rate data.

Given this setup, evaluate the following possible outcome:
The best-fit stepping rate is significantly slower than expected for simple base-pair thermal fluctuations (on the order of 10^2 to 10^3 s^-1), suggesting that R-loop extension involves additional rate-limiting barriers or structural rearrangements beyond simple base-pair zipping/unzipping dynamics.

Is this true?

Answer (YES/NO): NO